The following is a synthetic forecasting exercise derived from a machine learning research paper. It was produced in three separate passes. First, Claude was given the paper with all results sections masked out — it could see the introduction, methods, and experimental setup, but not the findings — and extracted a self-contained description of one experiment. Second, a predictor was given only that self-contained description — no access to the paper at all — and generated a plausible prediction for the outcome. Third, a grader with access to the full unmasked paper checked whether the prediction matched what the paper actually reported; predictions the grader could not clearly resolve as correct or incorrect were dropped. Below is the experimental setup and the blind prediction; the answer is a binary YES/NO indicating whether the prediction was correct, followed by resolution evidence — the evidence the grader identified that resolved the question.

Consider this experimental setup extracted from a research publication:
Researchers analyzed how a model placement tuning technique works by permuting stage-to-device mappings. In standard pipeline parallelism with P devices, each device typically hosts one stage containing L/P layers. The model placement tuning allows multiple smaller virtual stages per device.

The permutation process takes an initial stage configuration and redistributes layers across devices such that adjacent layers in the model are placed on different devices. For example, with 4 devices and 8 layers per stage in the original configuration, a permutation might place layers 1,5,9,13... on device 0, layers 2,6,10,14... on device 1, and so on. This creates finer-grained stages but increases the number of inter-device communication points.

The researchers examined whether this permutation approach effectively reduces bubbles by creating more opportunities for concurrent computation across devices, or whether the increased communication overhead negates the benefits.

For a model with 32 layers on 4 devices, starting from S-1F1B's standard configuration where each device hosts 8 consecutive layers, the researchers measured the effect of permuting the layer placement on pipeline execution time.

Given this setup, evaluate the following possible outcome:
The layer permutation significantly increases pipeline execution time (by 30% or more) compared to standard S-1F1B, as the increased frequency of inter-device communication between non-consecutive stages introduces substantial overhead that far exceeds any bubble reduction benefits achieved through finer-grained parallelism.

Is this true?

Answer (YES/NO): NO